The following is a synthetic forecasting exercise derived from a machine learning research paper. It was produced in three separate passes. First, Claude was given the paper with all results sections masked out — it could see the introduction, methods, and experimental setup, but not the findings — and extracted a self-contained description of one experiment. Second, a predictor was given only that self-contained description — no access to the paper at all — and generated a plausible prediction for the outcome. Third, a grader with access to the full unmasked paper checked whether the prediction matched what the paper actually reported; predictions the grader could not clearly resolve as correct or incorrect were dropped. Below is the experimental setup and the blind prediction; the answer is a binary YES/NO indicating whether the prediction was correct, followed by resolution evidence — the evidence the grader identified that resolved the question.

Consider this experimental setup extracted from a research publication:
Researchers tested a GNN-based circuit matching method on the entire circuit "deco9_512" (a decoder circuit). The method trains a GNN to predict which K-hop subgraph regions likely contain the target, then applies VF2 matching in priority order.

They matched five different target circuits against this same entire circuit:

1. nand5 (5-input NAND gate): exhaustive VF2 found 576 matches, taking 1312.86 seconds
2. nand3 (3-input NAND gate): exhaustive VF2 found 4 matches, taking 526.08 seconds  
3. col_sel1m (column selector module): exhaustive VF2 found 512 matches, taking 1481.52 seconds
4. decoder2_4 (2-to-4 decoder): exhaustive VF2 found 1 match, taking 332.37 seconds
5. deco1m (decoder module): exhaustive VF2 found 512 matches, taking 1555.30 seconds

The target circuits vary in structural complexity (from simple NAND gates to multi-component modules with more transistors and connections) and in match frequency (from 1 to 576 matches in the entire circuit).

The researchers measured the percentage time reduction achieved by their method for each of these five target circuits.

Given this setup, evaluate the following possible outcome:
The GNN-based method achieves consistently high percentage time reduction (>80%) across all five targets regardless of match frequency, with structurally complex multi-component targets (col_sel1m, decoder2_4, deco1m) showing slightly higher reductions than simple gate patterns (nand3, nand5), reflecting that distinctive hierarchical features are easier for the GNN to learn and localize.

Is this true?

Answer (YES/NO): NO